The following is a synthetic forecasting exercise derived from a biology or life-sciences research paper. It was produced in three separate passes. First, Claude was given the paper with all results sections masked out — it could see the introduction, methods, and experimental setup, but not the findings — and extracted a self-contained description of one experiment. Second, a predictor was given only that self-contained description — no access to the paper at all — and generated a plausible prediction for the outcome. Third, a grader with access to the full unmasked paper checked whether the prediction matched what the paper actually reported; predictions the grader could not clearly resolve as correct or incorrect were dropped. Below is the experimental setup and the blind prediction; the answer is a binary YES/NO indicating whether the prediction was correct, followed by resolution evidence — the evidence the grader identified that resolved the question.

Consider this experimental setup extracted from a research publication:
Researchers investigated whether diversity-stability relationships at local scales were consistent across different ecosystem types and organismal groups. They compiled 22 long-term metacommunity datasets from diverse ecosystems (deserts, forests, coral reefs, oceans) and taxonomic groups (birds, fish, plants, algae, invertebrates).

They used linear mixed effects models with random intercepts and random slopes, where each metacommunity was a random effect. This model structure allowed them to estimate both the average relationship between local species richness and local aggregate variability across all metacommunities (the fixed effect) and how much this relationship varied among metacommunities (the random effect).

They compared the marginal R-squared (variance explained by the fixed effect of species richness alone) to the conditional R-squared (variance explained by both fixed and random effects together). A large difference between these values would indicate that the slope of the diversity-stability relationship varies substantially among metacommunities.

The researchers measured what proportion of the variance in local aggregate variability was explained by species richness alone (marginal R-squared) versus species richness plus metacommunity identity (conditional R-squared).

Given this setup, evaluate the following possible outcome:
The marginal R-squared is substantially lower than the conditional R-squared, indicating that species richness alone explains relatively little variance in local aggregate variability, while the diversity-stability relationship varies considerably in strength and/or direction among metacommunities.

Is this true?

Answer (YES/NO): YES